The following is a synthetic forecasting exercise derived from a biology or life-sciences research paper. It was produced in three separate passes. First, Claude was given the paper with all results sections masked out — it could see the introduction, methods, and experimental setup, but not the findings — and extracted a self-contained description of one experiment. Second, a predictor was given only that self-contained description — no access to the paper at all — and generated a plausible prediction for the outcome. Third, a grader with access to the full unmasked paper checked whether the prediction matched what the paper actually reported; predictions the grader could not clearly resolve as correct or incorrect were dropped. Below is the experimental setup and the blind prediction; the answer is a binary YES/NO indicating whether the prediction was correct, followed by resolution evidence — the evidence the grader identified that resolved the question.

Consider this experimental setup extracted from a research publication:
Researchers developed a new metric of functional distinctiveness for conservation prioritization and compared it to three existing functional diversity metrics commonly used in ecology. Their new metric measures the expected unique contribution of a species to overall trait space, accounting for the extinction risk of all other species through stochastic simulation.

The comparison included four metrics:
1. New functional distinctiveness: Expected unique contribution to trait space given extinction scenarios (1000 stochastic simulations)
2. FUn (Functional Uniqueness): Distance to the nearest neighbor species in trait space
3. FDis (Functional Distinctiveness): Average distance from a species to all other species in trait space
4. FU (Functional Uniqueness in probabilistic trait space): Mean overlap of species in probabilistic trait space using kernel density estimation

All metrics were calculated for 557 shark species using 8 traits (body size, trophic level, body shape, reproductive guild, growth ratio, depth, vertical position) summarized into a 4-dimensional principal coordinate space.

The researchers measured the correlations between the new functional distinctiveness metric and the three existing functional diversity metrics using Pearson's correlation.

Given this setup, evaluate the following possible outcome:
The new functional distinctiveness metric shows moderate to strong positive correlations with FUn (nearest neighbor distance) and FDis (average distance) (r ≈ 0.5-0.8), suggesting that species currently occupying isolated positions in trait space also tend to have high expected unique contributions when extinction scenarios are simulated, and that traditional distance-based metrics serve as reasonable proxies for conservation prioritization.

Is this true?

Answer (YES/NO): NO